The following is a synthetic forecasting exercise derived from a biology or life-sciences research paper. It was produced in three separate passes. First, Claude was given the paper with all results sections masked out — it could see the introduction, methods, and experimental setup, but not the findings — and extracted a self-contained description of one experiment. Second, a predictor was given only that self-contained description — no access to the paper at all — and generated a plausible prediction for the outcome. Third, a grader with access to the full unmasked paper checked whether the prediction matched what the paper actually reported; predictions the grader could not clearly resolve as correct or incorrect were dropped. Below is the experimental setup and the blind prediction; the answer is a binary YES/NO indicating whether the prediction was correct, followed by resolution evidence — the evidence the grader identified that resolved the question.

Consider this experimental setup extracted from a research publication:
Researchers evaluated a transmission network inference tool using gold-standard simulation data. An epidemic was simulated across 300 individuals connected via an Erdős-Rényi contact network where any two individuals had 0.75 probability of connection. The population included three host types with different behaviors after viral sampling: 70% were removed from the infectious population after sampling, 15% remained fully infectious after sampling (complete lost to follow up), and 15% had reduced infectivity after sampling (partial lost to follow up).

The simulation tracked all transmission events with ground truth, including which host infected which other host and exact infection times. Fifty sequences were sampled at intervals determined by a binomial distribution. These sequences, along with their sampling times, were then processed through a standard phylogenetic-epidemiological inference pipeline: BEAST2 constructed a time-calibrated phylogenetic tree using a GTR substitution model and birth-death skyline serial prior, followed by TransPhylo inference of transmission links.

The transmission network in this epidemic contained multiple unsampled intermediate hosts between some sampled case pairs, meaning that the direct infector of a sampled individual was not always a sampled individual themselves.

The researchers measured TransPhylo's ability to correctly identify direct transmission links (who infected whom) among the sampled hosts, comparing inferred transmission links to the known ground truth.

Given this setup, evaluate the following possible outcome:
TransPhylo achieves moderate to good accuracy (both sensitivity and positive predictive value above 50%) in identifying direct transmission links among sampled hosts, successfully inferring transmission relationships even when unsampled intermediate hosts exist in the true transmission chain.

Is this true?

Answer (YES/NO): NO